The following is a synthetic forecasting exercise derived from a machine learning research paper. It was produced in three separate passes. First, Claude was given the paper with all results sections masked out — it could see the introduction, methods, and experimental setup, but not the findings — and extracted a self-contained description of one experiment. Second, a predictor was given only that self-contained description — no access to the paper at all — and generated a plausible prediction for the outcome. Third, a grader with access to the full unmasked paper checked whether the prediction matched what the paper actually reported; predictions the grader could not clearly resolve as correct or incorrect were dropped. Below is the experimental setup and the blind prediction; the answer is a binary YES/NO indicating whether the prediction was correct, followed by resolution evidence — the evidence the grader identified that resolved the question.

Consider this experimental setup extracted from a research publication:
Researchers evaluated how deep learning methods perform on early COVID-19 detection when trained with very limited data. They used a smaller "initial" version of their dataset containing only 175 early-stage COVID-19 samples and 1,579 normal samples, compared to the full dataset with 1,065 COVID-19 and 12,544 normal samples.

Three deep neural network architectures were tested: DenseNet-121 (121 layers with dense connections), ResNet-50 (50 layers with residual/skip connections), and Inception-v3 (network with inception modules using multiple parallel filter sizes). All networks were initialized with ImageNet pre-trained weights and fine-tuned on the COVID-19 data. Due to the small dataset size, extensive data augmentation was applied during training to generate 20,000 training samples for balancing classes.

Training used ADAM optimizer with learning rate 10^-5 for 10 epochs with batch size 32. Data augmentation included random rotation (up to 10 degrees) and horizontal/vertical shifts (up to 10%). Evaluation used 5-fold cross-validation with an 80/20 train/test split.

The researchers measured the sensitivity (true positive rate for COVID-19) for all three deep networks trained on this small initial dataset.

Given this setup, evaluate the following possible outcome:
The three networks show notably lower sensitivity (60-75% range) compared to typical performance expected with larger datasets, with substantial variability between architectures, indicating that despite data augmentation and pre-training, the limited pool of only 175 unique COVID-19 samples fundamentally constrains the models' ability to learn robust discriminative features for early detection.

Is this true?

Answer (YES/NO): NO